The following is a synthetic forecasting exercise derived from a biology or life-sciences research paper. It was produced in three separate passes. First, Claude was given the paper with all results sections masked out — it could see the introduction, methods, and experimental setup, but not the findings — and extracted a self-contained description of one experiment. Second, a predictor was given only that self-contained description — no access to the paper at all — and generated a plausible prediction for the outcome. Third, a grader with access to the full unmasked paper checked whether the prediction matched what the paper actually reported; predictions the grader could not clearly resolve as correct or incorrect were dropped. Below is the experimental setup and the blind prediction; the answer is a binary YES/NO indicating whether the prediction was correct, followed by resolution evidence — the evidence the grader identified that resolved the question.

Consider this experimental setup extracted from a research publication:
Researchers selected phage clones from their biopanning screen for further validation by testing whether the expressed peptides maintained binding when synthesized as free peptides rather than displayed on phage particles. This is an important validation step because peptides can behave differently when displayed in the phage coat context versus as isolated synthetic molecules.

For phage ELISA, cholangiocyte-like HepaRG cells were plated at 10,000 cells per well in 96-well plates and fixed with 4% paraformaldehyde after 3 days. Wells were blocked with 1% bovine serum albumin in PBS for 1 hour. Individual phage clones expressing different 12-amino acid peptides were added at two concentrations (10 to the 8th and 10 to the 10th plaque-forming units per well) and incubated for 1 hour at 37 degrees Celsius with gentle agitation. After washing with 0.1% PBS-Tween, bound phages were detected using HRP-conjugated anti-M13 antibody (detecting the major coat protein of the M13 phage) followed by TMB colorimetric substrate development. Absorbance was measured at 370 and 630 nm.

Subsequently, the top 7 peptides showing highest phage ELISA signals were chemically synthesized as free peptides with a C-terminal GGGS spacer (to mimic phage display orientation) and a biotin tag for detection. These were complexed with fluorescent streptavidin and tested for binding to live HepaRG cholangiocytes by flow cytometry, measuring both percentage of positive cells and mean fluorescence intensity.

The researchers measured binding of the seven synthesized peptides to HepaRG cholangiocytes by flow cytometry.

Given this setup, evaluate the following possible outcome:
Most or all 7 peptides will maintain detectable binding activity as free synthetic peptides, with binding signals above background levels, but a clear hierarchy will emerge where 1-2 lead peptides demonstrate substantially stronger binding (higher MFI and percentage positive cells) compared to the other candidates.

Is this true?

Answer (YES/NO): NO